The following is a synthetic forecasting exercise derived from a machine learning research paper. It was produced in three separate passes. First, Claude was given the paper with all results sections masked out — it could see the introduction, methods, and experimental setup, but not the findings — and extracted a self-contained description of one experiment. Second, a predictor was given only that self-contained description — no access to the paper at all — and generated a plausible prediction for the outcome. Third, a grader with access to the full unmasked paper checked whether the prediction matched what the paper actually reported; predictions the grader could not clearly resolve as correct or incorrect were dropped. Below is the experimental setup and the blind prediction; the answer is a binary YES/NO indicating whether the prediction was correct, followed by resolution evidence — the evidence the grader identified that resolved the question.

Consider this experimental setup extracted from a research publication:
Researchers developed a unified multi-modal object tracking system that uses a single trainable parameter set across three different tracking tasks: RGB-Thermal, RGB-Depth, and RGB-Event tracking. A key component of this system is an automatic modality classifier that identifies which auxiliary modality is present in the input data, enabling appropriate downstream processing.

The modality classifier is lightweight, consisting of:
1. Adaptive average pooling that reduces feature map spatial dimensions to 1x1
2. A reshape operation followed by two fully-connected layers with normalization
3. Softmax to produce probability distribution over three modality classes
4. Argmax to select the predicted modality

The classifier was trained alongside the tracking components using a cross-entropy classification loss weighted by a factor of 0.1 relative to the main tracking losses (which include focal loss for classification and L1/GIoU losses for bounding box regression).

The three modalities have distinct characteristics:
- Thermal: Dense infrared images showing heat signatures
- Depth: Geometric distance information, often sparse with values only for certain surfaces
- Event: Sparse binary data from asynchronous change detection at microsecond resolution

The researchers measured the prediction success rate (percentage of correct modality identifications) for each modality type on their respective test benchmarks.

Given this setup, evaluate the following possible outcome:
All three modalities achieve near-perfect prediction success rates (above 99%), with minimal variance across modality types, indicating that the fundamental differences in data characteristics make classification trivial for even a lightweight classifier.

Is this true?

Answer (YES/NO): YES